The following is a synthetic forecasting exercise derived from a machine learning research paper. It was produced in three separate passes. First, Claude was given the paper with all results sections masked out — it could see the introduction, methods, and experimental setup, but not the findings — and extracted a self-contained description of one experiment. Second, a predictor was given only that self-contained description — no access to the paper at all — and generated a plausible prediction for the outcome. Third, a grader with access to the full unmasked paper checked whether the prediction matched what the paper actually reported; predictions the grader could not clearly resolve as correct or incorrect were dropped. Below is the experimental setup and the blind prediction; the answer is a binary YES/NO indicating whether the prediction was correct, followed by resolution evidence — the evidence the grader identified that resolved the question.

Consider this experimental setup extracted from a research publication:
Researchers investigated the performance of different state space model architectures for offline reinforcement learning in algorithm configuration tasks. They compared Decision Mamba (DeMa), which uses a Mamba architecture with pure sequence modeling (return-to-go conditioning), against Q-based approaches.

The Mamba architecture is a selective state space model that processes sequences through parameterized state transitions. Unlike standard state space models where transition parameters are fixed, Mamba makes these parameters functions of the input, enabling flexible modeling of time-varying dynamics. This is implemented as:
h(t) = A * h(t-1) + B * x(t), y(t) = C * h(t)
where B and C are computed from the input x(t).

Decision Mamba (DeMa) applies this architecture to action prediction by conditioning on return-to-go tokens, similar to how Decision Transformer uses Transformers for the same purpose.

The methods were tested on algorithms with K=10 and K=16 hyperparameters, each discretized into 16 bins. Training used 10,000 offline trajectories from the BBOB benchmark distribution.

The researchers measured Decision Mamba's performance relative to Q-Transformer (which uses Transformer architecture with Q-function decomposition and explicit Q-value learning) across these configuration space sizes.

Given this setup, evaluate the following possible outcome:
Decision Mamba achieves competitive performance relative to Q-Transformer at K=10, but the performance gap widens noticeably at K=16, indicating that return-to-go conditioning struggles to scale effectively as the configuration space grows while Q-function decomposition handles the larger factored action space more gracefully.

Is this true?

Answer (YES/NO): NO